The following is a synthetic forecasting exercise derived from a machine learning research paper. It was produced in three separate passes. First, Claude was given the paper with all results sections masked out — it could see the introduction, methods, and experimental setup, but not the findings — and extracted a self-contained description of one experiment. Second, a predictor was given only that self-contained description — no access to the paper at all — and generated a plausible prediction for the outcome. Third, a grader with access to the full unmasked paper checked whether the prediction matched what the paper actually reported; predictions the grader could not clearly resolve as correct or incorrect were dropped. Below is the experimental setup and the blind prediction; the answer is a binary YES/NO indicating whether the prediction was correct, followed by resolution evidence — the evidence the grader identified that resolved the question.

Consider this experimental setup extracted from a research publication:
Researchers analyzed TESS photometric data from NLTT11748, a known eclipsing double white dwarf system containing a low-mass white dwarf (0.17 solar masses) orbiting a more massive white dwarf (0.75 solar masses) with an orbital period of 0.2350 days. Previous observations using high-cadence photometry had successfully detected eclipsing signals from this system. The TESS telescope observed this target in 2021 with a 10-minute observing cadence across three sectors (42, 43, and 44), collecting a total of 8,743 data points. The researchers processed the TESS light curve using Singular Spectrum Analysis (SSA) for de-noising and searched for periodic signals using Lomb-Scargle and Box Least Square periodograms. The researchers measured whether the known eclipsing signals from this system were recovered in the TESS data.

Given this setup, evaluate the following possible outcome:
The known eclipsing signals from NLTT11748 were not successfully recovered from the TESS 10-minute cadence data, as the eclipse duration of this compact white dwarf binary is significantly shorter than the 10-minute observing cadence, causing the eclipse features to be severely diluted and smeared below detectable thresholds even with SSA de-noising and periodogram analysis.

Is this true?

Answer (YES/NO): YES